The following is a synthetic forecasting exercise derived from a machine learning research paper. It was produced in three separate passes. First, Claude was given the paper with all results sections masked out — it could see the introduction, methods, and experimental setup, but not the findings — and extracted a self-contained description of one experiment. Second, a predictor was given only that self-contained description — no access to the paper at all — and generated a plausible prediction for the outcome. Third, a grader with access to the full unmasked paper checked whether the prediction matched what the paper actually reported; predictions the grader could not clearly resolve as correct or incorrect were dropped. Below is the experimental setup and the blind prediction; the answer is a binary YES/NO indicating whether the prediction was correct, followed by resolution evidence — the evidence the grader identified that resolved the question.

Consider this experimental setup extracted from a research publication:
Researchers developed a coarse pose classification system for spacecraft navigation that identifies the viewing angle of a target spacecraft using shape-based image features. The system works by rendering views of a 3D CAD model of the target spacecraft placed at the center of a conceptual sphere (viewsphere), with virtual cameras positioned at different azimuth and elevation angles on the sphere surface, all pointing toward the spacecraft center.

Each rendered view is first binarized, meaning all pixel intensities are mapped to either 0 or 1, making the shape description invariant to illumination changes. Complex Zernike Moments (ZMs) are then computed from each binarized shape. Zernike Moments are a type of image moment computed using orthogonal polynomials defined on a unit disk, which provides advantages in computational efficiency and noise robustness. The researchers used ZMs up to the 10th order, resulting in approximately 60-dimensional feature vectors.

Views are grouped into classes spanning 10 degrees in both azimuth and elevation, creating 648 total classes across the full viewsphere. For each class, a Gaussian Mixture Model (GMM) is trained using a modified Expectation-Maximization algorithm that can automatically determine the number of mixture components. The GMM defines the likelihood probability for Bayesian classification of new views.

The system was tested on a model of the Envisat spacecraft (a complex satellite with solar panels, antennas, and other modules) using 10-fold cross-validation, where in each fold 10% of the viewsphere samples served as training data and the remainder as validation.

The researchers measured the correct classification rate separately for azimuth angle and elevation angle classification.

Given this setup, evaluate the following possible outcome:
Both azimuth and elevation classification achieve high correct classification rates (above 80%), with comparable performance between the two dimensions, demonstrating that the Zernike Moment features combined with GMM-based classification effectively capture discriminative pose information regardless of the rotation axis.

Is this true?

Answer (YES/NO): NO